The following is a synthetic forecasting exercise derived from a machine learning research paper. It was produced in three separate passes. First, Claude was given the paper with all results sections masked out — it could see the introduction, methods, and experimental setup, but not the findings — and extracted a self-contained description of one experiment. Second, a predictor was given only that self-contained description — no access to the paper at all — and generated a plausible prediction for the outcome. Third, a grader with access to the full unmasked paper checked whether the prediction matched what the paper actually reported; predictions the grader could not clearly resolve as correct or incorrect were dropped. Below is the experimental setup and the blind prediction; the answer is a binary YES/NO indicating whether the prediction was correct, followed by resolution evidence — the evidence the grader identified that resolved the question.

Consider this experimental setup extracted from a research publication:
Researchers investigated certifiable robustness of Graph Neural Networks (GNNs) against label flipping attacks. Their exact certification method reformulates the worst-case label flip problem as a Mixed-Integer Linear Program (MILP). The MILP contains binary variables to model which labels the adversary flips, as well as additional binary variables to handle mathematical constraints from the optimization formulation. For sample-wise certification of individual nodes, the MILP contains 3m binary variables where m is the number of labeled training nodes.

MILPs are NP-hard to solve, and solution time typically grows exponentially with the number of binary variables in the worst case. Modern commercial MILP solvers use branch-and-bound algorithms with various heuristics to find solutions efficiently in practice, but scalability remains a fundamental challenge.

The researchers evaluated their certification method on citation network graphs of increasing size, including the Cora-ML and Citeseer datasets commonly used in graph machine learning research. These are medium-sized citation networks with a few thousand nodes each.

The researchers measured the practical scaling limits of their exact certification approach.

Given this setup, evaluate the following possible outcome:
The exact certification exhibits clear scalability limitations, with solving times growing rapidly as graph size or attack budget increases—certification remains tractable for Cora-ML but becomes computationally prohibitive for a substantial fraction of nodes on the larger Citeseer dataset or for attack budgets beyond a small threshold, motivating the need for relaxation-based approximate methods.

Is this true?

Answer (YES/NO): NO